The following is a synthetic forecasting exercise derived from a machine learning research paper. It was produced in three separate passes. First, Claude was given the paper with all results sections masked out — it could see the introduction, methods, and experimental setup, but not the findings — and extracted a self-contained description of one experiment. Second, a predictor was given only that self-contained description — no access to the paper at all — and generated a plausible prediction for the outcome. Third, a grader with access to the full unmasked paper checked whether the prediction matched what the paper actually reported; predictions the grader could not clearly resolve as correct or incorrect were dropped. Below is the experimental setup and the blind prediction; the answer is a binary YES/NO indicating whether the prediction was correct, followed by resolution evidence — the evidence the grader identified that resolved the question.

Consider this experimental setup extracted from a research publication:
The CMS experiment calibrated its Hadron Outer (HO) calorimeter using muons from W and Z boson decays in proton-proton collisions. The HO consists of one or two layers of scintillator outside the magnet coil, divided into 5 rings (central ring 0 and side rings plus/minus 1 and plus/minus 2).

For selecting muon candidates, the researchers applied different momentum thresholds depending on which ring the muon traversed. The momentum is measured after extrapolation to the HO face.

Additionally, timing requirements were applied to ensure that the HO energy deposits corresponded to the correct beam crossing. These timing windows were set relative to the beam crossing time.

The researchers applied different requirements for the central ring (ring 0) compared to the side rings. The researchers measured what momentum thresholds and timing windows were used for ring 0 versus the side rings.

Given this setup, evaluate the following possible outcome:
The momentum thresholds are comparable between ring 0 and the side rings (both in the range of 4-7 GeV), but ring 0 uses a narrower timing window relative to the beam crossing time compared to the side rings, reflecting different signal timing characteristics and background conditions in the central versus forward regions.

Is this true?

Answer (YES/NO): NO